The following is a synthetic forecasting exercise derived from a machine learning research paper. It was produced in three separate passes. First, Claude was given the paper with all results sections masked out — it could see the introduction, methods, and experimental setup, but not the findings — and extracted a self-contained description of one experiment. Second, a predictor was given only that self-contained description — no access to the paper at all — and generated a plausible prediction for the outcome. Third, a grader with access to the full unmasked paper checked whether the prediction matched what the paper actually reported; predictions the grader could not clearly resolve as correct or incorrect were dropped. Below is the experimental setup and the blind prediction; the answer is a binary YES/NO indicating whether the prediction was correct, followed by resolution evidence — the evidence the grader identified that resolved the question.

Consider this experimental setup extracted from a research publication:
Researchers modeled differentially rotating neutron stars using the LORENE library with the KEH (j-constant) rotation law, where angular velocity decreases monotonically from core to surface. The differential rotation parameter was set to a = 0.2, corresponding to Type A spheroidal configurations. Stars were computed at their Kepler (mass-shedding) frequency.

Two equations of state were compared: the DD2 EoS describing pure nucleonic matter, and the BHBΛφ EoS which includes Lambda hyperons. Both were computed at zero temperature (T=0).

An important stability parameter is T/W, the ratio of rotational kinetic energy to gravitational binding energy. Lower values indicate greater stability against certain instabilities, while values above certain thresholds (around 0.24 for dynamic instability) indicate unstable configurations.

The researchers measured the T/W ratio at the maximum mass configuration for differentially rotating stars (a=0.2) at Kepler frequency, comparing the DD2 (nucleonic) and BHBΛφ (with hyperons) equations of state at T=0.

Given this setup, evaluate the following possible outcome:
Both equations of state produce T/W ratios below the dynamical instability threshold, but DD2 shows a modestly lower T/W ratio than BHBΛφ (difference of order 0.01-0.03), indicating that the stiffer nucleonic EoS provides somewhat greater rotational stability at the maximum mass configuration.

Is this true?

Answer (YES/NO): NO